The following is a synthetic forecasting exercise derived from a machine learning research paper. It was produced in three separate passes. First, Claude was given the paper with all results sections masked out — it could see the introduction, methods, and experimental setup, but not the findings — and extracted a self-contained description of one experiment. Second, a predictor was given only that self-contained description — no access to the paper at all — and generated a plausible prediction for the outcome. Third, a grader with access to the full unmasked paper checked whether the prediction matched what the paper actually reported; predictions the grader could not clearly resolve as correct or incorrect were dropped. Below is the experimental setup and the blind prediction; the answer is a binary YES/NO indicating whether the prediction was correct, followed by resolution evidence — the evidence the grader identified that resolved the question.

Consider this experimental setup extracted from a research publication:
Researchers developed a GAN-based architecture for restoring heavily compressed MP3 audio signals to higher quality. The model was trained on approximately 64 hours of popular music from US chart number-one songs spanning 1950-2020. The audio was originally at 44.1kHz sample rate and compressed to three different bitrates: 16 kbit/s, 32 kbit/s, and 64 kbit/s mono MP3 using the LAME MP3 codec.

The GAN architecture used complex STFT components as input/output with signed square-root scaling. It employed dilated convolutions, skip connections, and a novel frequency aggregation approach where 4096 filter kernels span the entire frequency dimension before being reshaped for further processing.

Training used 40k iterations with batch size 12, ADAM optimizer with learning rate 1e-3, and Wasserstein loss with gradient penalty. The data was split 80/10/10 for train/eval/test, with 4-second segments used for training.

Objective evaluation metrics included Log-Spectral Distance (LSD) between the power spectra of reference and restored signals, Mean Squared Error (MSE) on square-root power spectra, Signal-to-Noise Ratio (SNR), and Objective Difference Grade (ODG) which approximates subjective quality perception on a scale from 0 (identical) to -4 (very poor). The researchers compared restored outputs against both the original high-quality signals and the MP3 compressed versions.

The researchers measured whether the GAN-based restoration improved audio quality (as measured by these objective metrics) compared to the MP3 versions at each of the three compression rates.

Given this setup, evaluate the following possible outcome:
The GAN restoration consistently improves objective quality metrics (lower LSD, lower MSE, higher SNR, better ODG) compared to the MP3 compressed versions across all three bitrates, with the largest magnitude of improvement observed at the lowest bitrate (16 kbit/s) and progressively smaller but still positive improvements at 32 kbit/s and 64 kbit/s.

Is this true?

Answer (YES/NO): NO